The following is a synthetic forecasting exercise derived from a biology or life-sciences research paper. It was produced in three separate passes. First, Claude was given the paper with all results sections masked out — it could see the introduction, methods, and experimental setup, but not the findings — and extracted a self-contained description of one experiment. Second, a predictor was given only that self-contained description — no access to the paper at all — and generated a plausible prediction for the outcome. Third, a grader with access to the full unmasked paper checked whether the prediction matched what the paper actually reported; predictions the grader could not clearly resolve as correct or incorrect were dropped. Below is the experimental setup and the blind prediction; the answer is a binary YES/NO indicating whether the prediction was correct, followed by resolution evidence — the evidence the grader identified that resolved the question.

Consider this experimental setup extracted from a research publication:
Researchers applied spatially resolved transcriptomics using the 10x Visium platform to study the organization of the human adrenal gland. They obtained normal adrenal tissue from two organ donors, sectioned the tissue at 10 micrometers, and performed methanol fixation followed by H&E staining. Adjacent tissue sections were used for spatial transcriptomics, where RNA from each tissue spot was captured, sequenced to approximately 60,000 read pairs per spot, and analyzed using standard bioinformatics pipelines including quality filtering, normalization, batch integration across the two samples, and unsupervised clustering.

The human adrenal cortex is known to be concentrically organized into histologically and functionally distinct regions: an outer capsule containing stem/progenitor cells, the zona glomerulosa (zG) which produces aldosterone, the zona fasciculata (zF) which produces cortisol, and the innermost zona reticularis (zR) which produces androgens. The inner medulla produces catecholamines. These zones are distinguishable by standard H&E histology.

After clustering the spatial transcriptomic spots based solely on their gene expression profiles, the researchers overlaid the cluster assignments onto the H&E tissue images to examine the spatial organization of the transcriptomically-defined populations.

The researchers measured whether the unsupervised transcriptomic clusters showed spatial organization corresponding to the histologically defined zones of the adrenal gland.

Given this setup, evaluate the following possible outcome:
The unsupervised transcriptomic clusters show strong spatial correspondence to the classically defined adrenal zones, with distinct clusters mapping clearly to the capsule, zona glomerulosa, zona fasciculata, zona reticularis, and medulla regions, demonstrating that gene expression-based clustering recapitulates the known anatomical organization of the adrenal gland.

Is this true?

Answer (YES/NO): YES